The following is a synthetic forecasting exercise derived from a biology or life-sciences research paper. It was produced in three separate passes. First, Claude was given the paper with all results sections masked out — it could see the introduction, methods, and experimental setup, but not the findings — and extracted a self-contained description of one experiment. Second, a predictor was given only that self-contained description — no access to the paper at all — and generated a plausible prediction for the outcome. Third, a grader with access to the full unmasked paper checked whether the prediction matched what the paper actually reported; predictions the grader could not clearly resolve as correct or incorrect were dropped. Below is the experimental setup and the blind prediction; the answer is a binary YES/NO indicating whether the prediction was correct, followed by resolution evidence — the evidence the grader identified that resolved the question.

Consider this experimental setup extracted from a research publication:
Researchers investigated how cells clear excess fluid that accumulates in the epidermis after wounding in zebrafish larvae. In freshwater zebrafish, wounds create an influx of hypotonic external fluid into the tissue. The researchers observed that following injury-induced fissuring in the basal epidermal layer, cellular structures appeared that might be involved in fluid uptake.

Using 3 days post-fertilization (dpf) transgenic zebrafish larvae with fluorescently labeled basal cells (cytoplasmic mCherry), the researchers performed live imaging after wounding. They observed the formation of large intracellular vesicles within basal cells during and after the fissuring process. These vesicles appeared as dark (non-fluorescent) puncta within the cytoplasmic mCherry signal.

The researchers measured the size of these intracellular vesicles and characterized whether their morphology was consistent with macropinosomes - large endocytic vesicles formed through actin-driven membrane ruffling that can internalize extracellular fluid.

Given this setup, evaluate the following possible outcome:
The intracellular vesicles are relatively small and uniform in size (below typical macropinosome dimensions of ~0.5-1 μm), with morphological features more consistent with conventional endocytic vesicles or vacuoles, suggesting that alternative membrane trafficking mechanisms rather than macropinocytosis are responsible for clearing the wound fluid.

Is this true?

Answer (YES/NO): NO